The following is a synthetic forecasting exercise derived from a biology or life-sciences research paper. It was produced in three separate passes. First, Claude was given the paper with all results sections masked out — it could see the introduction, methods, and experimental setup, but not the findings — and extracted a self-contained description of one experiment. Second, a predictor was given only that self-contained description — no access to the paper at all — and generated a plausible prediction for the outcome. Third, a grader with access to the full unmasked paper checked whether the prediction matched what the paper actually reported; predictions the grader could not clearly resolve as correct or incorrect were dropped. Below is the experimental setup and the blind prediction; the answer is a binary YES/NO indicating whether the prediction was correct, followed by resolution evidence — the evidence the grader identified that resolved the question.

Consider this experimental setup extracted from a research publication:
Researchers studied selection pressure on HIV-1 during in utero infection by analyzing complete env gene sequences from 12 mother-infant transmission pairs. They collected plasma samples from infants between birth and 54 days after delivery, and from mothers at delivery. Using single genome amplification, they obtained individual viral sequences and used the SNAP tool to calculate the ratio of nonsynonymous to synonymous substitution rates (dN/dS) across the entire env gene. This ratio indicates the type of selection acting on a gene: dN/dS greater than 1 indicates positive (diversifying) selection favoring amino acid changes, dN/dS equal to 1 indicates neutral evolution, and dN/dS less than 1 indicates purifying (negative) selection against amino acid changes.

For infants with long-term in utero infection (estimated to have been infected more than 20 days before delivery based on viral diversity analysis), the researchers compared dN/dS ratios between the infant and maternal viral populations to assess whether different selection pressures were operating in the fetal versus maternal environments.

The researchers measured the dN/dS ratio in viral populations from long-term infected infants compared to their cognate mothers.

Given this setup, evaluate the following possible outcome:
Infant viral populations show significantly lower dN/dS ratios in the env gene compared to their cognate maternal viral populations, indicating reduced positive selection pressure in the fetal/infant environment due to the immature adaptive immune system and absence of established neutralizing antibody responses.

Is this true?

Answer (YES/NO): NO